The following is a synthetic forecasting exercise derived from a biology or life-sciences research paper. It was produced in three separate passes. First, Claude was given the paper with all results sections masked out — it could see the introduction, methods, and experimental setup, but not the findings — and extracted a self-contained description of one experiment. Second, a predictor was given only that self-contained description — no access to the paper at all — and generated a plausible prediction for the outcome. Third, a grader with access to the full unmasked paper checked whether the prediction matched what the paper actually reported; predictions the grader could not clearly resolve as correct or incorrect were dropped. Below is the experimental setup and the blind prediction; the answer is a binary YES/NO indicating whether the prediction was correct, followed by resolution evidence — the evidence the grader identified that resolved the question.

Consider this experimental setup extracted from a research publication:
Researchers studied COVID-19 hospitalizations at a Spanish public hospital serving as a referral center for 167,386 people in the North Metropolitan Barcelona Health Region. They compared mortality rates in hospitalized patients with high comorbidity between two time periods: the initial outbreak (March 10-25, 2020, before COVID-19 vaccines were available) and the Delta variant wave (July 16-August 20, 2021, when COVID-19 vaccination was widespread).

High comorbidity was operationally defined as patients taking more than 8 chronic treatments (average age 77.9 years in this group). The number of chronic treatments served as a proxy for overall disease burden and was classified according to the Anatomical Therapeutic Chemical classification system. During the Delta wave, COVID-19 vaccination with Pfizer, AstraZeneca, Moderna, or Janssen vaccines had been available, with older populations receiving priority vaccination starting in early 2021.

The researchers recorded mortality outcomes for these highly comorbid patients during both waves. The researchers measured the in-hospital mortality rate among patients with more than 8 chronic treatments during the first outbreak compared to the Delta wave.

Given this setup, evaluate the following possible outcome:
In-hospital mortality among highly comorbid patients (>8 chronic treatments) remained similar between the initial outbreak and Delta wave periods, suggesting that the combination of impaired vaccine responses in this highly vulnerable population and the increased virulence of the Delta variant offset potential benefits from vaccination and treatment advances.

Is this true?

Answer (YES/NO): NO